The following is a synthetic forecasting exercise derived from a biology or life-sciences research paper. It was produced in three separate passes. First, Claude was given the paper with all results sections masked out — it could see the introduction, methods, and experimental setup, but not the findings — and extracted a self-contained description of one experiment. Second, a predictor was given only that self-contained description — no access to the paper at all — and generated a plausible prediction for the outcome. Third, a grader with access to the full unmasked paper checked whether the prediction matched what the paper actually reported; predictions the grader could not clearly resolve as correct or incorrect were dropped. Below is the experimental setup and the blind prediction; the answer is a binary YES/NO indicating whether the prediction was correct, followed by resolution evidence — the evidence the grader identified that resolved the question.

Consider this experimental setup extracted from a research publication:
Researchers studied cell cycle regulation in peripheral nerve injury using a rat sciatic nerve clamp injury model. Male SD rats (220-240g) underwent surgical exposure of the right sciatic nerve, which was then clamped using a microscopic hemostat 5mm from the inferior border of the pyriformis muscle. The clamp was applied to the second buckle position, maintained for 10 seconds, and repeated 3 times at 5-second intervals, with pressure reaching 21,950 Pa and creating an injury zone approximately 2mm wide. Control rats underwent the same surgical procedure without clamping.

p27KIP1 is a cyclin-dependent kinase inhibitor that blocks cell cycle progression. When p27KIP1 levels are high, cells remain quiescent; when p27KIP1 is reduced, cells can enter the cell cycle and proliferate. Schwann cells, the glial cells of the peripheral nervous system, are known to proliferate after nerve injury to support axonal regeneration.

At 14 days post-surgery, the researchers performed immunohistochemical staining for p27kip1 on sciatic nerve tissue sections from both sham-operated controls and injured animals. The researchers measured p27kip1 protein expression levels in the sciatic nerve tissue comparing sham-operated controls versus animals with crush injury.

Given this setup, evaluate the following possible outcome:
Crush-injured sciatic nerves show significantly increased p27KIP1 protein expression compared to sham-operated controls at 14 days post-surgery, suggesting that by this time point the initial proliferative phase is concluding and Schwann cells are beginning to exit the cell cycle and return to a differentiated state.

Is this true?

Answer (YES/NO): NO